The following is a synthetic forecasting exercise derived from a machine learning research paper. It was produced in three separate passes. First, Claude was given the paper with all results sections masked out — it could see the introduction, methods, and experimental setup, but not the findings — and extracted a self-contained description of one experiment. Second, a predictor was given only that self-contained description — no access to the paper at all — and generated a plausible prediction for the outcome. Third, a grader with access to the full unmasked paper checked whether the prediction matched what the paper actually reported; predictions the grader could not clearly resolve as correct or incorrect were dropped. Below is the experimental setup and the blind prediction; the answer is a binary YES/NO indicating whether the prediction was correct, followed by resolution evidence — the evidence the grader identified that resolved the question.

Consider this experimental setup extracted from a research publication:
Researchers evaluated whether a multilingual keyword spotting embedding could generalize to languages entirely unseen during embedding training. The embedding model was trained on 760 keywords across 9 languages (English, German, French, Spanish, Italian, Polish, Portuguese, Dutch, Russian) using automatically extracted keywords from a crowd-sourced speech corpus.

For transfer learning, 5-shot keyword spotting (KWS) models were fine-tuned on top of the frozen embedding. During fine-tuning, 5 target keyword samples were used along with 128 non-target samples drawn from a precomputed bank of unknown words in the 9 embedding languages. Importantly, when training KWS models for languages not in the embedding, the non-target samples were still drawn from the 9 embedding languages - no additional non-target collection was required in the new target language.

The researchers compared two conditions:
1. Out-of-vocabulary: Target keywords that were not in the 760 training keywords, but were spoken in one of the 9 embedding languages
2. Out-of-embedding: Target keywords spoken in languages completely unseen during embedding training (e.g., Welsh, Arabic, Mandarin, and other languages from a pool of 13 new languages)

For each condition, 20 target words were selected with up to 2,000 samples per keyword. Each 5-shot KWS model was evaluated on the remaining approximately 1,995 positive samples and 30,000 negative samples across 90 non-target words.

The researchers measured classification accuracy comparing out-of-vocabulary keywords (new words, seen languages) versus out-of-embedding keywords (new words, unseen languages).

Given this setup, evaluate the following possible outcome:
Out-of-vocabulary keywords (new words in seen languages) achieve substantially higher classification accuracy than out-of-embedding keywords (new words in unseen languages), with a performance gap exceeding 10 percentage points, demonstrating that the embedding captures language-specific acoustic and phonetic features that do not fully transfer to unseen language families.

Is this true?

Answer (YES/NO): NO